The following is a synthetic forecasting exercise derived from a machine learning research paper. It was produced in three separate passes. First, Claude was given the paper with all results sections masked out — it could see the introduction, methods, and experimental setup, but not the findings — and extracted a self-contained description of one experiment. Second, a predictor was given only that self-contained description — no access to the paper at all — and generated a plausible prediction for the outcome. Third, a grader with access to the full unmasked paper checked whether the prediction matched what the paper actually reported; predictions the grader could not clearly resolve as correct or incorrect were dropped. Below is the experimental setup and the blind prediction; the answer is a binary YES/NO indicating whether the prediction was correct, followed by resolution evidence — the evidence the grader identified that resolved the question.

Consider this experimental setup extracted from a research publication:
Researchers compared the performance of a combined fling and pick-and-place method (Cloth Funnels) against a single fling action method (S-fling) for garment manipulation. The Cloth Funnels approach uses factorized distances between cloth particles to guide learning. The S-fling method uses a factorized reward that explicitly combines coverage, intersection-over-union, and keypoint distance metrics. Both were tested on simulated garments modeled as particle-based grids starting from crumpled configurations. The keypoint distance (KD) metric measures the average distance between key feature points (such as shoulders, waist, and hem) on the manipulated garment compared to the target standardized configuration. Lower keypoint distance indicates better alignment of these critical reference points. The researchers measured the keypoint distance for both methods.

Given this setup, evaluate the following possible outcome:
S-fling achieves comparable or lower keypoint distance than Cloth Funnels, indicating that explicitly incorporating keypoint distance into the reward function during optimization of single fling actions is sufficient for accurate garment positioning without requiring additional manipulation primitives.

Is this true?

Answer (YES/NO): YES